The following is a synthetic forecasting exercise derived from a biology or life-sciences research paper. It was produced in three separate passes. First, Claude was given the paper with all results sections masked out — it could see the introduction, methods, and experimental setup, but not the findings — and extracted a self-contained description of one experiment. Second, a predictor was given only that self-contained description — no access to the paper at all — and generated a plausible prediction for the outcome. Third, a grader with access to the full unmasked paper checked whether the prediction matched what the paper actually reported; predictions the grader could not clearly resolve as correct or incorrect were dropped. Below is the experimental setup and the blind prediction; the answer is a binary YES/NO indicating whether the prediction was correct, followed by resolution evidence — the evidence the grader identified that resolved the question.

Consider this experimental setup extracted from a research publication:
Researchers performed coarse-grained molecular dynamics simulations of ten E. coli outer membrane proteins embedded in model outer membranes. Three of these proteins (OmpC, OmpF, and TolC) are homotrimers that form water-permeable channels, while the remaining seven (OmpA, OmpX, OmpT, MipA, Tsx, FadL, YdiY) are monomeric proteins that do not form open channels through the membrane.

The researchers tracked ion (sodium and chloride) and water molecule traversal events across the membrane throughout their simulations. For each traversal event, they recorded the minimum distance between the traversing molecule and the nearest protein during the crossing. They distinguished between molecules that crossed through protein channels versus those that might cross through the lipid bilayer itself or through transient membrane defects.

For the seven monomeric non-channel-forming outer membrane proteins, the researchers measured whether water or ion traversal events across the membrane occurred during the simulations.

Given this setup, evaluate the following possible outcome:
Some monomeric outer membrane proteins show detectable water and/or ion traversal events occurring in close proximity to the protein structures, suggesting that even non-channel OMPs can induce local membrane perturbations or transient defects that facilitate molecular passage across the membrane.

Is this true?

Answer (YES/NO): YES